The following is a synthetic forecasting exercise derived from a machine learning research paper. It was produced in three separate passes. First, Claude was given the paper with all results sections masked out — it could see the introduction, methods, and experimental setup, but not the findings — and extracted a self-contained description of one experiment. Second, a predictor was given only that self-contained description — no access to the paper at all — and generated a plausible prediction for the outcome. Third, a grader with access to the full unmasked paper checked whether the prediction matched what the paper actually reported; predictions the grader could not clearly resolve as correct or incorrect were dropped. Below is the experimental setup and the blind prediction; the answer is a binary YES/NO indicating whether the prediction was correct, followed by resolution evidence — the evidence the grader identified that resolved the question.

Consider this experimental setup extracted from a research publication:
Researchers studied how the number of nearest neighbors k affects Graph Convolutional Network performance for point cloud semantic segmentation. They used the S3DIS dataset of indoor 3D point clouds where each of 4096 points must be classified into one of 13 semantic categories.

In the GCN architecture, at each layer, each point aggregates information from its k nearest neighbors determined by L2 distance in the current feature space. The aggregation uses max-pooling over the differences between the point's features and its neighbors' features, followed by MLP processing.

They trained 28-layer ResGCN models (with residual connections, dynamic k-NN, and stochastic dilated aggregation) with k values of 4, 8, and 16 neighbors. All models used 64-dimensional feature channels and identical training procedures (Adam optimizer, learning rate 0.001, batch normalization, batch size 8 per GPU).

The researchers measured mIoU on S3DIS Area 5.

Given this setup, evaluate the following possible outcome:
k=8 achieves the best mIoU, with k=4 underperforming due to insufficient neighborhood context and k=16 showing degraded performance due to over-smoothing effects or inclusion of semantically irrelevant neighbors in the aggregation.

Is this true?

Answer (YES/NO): NO